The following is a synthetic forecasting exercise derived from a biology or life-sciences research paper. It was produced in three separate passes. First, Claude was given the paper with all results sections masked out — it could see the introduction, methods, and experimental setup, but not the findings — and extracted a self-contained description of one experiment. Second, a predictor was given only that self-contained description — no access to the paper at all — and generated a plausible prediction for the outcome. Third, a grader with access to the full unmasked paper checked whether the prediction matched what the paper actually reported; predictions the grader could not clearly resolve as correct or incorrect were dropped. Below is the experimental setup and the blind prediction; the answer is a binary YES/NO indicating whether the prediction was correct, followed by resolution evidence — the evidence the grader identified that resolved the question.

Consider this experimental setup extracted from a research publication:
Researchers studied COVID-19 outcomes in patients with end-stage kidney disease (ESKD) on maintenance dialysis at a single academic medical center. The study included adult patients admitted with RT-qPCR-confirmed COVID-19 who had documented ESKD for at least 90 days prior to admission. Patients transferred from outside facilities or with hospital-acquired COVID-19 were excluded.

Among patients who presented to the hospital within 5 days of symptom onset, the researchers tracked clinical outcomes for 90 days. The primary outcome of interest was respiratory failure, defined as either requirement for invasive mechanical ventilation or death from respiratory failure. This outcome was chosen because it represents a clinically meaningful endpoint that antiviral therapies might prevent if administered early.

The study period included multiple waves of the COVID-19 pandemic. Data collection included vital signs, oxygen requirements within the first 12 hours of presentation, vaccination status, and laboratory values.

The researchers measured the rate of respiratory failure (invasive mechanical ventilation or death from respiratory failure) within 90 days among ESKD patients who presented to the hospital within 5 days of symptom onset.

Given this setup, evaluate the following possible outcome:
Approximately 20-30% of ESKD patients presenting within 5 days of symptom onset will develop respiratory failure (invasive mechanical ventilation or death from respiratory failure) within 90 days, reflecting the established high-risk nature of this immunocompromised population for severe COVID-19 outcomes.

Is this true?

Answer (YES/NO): YES